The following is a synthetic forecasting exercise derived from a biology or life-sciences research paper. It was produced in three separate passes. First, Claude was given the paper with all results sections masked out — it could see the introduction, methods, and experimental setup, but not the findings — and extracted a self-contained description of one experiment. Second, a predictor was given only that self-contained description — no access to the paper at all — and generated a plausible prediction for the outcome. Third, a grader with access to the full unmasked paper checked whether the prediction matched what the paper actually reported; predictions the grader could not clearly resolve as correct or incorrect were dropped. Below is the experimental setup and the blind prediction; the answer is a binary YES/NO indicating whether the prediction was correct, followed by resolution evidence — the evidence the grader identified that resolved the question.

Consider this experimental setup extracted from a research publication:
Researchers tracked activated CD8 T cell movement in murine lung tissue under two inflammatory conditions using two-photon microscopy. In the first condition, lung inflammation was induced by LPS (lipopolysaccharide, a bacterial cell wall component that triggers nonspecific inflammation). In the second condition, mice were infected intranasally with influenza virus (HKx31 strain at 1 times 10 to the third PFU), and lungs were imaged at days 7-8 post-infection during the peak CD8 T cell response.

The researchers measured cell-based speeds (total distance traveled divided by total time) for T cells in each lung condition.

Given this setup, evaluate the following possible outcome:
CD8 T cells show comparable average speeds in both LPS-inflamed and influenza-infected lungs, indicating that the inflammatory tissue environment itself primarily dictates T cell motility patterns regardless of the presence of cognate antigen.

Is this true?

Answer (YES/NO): NO